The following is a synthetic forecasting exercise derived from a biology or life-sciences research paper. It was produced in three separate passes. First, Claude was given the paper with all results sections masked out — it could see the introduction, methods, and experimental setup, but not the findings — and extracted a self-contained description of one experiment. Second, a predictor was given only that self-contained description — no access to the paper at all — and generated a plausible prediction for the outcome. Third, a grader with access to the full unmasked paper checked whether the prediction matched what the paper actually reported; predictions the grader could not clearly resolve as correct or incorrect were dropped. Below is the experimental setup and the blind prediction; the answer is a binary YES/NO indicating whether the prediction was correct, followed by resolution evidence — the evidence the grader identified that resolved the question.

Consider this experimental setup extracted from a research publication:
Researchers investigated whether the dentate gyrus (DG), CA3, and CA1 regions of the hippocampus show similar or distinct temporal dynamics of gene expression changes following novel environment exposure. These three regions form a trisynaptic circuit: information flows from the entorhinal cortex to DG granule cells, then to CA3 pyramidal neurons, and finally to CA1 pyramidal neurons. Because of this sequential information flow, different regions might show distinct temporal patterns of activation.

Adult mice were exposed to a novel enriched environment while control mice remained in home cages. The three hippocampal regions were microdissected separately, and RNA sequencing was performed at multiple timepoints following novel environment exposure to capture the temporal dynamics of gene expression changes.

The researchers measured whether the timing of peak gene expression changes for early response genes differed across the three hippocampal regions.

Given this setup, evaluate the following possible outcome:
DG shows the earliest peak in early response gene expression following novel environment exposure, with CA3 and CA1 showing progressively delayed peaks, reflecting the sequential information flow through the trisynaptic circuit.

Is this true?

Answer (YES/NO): NO